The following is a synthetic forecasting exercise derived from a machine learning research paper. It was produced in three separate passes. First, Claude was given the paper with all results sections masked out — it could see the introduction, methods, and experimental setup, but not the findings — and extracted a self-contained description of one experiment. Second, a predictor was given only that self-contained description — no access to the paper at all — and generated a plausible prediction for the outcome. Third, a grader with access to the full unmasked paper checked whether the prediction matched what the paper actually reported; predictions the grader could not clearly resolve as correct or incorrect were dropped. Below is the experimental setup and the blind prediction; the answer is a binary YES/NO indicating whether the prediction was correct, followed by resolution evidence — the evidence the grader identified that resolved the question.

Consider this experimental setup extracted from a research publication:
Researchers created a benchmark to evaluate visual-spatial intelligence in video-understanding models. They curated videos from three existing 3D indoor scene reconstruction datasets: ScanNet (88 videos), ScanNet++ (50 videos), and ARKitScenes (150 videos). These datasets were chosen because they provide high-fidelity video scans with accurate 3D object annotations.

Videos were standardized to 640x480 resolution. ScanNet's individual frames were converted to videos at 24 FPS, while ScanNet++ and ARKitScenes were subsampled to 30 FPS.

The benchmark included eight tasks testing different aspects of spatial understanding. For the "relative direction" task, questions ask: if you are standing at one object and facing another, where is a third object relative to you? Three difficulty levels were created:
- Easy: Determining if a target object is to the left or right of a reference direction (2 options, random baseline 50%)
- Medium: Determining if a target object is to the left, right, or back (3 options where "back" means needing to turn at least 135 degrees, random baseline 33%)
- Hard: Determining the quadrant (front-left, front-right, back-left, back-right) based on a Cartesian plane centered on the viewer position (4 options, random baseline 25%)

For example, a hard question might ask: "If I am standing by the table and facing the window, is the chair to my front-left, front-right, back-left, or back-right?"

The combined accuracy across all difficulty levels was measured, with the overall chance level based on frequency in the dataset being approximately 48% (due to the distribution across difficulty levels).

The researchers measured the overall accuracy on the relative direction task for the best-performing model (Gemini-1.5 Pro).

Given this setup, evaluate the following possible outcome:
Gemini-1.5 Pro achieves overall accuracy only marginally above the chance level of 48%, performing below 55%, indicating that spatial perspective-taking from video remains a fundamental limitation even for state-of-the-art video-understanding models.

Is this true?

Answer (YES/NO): NO